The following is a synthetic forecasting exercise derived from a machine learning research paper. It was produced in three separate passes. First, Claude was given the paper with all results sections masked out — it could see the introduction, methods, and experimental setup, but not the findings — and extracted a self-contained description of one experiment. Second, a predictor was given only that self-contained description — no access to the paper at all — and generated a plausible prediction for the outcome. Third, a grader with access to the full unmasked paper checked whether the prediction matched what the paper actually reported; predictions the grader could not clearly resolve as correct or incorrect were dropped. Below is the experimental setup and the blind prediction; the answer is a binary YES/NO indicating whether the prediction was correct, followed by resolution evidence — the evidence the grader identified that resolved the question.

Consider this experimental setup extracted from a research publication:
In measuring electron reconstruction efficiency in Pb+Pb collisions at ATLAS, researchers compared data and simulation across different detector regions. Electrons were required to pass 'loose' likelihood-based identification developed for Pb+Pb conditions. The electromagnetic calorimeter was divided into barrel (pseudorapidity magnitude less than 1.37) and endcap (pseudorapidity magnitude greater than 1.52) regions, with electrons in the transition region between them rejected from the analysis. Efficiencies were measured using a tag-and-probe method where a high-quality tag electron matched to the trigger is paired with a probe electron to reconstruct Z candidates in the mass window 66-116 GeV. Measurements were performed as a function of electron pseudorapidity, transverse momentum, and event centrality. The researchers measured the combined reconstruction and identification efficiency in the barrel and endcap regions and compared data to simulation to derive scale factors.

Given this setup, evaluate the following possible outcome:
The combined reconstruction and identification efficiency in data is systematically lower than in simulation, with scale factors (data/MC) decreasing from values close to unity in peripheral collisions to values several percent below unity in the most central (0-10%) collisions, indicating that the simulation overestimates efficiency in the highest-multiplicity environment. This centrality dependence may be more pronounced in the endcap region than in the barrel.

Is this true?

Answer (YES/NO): NO